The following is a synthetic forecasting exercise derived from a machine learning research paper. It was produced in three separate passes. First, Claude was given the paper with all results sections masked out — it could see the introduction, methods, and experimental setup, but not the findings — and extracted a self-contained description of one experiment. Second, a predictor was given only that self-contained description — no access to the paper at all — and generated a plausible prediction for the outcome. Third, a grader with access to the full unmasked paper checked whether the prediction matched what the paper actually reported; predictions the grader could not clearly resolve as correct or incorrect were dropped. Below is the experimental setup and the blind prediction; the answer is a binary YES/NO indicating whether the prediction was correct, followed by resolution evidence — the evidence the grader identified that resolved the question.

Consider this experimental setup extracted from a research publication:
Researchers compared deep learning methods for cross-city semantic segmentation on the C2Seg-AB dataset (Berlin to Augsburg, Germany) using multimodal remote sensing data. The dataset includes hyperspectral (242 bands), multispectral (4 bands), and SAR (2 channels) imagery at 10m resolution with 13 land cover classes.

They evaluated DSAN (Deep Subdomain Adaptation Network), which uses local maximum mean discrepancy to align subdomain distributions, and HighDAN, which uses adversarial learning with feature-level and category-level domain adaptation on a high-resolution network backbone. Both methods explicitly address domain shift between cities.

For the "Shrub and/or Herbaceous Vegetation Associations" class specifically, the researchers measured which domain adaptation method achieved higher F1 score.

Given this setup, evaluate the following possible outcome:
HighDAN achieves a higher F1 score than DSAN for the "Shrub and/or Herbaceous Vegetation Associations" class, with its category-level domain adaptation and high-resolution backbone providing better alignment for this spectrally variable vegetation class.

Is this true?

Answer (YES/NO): NO